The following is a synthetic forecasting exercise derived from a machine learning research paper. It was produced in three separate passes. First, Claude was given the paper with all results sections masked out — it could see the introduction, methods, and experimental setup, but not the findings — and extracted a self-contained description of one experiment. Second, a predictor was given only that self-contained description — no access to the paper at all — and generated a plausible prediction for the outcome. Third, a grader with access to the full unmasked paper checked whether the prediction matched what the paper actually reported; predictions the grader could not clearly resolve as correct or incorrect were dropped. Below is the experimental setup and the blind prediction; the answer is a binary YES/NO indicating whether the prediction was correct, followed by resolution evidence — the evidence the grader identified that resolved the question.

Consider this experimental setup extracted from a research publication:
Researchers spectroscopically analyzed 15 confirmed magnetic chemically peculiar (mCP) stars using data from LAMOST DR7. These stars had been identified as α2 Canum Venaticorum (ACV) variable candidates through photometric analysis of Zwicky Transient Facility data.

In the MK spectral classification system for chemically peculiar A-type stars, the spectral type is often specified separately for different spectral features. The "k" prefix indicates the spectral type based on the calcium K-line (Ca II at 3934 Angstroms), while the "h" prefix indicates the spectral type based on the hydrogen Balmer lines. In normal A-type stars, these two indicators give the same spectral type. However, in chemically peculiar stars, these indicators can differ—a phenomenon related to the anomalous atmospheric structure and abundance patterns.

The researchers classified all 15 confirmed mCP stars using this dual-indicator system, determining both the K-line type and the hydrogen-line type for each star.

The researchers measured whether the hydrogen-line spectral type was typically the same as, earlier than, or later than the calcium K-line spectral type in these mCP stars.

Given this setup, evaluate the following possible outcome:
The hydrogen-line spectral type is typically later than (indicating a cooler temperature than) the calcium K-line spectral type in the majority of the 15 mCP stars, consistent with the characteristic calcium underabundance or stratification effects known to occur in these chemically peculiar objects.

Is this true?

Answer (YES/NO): YES